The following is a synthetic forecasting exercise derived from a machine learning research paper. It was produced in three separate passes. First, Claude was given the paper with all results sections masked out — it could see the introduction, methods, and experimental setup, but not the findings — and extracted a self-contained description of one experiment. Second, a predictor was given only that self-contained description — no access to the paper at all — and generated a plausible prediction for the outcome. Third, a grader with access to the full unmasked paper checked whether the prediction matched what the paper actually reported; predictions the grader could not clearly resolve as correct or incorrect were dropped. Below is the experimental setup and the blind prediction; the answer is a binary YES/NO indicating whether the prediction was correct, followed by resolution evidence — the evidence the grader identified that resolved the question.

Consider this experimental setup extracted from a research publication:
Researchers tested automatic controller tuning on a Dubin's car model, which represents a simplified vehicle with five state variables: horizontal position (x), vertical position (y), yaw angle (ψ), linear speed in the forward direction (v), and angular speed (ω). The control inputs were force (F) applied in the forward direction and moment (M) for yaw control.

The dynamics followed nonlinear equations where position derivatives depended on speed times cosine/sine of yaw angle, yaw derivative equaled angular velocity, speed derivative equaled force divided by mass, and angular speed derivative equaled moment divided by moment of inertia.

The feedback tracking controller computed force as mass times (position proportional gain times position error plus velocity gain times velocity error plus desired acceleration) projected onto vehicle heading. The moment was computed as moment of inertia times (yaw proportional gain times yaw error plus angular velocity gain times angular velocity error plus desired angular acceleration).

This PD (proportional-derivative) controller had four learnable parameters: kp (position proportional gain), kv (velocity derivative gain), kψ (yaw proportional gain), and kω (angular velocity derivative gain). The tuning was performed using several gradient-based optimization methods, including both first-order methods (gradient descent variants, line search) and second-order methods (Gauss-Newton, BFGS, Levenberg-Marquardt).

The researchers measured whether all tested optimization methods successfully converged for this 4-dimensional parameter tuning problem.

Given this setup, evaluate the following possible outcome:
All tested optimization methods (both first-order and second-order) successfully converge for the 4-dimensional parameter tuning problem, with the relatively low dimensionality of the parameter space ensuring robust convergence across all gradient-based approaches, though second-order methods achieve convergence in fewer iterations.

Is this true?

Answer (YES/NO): NO